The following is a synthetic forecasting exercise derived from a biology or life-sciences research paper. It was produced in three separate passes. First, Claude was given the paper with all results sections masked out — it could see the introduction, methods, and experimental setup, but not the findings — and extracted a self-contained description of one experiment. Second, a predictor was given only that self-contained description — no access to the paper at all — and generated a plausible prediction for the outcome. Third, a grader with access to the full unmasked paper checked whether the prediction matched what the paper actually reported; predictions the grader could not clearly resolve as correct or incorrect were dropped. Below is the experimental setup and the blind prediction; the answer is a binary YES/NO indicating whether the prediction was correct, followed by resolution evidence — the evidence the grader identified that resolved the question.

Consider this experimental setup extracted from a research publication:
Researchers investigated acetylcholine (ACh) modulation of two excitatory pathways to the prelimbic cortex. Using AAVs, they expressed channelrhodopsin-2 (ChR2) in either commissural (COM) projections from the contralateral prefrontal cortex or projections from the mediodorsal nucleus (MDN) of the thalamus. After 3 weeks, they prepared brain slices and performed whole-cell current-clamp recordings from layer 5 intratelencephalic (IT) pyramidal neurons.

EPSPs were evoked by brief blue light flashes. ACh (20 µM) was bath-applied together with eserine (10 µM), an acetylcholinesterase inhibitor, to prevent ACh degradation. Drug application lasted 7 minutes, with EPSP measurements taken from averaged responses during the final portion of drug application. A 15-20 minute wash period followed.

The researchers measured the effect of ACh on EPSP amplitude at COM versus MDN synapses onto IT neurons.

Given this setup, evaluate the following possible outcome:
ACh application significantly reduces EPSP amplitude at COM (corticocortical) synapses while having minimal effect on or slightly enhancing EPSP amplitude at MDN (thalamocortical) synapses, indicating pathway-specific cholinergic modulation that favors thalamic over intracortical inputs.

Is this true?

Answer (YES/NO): YES